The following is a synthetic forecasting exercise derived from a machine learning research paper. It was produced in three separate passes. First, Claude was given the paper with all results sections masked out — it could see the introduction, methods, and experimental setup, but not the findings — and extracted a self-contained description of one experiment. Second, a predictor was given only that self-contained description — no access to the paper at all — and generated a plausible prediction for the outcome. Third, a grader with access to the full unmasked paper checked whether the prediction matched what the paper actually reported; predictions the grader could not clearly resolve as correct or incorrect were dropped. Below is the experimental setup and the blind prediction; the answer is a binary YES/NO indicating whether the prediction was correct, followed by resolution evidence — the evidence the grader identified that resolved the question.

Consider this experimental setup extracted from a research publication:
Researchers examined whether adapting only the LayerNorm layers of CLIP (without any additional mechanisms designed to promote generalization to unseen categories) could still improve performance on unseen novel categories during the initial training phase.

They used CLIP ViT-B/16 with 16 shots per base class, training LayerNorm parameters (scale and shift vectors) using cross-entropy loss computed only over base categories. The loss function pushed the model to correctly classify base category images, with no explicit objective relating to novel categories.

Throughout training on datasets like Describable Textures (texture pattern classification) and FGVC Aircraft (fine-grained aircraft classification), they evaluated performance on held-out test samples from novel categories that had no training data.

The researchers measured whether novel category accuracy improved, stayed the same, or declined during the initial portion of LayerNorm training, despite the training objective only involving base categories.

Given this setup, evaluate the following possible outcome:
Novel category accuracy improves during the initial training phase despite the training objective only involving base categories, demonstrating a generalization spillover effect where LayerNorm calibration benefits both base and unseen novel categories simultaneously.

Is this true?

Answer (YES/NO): YES